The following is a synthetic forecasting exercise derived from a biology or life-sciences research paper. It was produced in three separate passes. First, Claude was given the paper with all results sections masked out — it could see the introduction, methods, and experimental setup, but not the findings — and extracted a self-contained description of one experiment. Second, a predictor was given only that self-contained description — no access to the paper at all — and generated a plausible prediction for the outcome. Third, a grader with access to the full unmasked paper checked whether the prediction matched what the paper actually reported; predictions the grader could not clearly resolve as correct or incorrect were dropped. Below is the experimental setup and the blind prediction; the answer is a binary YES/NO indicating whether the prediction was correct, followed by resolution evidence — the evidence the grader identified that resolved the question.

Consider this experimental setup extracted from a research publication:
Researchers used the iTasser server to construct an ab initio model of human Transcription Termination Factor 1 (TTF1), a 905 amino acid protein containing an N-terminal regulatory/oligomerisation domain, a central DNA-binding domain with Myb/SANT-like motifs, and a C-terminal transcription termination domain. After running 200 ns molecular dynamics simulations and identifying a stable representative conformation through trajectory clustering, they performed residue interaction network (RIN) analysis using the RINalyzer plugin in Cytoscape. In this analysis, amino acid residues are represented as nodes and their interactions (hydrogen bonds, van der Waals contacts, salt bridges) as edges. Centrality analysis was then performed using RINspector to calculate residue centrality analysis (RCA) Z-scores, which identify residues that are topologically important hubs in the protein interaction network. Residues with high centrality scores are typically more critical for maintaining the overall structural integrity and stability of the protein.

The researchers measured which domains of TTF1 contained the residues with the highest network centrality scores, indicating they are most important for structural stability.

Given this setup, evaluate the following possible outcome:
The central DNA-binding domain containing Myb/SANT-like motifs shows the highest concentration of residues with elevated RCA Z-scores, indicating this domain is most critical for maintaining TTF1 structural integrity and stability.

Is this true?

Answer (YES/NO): NO